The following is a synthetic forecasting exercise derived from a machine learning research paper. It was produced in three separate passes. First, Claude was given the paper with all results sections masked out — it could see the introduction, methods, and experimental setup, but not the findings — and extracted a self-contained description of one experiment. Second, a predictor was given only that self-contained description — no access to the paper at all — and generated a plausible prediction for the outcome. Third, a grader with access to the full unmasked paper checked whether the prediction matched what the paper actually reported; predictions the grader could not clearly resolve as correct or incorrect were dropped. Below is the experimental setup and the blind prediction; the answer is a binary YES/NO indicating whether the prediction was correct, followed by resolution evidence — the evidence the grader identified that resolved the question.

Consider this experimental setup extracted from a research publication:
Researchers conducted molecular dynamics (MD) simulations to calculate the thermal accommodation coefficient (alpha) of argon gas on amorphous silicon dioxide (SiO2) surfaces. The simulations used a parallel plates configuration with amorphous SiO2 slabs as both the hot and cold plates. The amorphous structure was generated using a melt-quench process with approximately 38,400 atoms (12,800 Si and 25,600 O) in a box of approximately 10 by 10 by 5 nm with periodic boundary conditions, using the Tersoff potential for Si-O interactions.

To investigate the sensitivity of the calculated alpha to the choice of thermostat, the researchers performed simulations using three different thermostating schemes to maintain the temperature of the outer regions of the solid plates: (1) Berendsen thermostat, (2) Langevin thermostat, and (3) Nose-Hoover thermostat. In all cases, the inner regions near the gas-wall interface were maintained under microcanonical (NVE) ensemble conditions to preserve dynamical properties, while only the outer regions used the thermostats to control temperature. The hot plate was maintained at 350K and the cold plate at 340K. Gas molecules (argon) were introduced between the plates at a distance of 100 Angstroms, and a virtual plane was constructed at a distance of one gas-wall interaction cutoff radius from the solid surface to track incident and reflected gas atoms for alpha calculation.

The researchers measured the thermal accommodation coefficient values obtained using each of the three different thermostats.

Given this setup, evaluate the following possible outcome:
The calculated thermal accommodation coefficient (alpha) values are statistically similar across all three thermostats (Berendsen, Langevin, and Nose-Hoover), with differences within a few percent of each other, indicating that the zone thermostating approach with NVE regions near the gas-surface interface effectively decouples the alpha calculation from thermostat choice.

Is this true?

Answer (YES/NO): YES